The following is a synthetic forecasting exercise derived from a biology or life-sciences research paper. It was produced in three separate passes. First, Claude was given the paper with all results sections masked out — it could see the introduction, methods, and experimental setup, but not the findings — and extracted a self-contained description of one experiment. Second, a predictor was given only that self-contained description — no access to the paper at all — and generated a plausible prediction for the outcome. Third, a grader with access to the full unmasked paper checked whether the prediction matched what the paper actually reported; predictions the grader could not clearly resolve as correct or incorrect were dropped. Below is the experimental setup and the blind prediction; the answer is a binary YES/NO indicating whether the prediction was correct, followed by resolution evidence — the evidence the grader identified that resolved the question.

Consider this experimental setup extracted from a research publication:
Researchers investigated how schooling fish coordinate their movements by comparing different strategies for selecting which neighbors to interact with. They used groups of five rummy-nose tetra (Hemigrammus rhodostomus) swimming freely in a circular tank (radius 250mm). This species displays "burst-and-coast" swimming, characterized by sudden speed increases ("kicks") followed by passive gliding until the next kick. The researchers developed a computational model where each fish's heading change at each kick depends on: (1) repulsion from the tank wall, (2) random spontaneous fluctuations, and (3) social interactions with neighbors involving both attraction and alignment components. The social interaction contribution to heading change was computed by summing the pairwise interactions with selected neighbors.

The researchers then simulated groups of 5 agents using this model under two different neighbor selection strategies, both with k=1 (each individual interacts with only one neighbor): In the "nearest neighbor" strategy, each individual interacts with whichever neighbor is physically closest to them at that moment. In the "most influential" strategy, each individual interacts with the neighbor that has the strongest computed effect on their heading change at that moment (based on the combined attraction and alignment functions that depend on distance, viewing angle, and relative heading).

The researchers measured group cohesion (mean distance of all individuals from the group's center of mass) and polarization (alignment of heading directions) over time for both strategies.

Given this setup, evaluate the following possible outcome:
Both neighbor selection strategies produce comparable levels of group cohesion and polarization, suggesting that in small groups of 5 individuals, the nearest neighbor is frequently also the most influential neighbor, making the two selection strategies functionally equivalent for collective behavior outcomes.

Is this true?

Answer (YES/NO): NO